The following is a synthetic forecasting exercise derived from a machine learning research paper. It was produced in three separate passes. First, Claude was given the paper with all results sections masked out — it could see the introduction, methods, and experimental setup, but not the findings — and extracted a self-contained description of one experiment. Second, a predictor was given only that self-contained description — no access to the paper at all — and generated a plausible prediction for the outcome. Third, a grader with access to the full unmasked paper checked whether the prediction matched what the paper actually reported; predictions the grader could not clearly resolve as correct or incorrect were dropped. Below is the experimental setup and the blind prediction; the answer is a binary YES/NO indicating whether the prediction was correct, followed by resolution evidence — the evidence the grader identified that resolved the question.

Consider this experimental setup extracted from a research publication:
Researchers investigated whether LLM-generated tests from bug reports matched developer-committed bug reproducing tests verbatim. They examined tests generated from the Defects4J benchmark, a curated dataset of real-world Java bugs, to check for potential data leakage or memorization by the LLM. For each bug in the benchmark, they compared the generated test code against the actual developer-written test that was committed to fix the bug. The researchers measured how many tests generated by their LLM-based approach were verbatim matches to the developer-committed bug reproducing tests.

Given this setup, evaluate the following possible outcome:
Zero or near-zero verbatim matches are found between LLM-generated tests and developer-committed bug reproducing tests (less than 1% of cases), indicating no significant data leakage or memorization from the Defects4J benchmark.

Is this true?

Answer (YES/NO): YES